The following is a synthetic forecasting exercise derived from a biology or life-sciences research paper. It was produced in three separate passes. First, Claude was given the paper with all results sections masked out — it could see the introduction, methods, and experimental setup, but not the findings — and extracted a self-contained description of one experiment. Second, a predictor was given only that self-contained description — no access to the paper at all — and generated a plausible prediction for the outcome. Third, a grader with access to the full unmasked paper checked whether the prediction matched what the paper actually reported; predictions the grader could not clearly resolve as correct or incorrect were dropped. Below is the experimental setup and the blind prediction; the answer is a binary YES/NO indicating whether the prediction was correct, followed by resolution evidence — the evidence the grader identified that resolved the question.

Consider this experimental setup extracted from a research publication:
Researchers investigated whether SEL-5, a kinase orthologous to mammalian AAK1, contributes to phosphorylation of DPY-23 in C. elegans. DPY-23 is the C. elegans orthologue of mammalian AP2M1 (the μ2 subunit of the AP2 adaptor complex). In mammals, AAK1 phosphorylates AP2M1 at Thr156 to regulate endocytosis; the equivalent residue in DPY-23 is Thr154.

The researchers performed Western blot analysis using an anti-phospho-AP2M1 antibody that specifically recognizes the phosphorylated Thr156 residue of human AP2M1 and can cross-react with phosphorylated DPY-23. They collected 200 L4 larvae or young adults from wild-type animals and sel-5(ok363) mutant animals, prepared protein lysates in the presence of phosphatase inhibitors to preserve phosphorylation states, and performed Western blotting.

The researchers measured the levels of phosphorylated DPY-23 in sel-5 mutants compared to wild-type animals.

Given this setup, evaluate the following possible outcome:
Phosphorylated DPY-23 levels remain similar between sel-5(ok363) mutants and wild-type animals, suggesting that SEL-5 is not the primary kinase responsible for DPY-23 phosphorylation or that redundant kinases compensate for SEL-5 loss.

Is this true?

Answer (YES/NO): NO